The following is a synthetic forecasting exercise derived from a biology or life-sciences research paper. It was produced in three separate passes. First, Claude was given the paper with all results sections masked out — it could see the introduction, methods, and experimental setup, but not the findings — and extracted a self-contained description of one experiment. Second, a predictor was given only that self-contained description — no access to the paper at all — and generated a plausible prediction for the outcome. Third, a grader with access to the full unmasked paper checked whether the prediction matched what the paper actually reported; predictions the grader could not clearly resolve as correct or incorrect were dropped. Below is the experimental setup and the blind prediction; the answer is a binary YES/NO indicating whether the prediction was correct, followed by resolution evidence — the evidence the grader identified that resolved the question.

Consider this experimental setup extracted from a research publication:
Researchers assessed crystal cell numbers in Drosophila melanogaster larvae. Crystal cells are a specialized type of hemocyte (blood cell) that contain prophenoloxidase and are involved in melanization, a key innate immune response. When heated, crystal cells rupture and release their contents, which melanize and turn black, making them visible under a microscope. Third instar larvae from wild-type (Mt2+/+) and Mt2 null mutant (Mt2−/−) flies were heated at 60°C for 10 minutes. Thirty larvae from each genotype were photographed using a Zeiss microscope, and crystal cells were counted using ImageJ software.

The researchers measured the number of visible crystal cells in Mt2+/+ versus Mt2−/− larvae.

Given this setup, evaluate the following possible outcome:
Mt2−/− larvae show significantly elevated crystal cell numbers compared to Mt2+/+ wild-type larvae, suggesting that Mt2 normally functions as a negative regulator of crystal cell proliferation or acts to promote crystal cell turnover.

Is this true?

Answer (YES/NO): YES